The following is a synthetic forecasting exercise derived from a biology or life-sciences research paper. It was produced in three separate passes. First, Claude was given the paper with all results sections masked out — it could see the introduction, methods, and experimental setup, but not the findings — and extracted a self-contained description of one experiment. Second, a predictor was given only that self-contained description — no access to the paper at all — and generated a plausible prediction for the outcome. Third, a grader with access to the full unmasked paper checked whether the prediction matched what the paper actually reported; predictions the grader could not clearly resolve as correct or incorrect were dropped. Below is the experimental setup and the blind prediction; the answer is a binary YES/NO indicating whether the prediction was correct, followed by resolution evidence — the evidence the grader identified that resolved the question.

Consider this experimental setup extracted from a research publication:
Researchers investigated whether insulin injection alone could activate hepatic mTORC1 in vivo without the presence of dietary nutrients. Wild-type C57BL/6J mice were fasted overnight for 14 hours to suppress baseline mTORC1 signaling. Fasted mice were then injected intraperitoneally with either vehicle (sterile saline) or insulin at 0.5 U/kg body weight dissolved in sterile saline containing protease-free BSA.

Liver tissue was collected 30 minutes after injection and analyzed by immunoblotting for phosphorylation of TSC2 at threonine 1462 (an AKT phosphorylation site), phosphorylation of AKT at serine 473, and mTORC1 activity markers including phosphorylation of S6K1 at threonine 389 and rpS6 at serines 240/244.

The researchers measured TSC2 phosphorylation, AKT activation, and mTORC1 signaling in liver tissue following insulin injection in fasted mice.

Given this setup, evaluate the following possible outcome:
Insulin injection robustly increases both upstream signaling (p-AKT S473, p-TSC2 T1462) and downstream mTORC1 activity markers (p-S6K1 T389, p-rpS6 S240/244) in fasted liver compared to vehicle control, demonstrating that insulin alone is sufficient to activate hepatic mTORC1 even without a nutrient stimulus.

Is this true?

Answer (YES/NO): NO